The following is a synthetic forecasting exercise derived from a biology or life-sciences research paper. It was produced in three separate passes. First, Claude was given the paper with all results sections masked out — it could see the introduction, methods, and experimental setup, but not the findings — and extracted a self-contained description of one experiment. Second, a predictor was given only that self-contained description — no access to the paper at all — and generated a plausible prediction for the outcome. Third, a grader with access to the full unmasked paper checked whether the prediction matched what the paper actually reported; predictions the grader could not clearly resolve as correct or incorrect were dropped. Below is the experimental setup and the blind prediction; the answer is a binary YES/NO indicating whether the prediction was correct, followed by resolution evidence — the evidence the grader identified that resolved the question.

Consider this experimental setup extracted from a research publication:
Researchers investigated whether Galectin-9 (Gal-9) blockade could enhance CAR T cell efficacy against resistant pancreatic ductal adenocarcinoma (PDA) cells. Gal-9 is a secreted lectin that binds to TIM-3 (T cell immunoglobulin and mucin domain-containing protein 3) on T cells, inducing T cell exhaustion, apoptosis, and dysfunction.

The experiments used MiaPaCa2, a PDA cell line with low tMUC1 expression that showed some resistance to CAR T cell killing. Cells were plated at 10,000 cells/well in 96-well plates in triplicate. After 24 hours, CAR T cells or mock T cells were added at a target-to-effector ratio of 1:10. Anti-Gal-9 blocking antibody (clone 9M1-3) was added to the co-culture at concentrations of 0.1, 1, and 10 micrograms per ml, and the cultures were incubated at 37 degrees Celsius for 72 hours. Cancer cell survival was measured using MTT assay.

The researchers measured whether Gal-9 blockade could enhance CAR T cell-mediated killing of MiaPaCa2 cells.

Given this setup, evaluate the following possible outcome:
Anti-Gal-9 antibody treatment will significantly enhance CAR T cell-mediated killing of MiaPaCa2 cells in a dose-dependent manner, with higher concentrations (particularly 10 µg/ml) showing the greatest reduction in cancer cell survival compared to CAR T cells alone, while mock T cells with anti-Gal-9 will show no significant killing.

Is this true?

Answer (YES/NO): NO